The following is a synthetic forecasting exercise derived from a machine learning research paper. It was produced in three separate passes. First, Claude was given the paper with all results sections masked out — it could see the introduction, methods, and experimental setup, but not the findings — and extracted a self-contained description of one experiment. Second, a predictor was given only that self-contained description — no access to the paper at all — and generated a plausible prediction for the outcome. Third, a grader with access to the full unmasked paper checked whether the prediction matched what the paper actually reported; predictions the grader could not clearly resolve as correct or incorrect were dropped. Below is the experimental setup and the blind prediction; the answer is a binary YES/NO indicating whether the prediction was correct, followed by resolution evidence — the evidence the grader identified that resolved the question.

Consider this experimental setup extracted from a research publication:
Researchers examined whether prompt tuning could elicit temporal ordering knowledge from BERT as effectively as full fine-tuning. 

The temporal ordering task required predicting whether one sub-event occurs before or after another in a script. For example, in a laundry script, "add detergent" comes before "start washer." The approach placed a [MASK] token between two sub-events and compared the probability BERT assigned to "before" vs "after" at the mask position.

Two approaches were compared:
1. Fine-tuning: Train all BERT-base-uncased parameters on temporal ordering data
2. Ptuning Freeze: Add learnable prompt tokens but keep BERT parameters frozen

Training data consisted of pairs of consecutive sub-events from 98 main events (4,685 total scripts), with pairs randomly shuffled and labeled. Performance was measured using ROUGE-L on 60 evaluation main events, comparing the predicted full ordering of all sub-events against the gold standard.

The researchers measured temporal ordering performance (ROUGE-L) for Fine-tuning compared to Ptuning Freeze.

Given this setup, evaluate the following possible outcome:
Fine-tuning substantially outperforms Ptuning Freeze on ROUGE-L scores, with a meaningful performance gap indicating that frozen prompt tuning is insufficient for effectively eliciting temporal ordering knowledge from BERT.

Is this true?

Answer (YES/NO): NO